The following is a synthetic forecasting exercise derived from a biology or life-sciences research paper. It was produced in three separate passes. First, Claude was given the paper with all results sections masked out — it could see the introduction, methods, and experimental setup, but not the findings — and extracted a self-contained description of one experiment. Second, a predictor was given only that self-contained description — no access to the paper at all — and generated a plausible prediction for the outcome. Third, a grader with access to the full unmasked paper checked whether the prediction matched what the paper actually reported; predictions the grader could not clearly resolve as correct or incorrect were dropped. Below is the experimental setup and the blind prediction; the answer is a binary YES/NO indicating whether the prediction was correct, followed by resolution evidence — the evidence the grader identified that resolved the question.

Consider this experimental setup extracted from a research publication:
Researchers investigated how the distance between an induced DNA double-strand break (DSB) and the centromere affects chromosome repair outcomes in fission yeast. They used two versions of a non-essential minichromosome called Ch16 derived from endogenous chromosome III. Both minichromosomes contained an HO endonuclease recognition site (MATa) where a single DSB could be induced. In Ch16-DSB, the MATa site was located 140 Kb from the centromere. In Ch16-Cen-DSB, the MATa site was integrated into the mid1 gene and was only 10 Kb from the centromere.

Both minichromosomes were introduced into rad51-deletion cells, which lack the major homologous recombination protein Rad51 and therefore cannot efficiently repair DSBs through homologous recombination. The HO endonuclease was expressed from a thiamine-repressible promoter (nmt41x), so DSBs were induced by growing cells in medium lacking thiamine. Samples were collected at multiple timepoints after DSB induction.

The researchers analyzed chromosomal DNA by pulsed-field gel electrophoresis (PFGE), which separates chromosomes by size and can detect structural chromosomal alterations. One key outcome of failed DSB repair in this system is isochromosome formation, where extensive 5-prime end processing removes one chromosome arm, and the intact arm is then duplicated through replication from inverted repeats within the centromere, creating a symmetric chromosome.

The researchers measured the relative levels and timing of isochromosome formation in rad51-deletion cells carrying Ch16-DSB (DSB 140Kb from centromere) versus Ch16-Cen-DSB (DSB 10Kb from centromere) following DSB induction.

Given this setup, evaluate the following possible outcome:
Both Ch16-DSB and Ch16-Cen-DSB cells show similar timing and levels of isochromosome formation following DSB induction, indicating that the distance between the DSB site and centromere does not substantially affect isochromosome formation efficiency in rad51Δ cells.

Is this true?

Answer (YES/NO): NO